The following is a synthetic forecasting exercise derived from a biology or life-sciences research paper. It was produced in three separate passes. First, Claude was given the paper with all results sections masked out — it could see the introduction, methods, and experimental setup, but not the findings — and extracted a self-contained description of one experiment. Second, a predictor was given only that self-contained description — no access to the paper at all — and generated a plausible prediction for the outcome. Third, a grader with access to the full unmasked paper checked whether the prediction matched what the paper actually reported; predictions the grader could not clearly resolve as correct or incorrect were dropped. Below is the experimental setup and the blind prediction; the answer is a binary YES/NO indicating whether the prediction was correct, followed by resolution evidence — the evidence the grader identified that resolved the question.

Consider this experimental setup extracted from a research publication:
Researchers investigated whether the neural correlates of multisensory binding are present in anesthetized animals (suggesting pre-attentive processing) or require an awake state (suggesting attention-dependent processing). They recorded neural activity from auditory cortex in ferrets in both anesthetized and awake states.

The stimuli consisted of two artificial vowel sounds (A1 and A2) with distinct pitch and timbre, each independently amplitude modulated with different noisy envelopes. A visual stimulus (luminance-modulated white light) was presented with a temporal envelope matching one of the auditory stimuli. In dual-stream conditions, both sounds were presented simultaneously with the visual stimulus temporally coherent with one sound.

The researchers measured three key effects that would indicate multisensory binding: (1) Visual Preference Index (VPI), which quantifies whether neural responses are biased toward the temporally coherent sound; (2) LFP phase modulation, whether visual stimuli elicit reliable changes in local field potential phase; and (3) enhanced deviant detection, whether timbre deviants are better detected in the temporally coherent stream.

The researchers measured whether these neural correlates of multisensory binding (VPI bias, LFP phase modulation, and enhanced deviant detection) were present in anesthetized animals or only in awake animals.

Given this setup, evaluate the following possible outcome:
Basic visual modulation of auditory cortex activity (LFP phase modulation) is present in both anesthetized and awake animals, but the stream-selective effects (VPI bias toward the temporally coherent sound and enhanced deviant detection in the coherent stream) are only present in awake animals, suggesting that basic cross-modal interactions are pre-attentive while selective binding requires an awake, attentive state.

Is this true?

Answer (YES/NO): NO